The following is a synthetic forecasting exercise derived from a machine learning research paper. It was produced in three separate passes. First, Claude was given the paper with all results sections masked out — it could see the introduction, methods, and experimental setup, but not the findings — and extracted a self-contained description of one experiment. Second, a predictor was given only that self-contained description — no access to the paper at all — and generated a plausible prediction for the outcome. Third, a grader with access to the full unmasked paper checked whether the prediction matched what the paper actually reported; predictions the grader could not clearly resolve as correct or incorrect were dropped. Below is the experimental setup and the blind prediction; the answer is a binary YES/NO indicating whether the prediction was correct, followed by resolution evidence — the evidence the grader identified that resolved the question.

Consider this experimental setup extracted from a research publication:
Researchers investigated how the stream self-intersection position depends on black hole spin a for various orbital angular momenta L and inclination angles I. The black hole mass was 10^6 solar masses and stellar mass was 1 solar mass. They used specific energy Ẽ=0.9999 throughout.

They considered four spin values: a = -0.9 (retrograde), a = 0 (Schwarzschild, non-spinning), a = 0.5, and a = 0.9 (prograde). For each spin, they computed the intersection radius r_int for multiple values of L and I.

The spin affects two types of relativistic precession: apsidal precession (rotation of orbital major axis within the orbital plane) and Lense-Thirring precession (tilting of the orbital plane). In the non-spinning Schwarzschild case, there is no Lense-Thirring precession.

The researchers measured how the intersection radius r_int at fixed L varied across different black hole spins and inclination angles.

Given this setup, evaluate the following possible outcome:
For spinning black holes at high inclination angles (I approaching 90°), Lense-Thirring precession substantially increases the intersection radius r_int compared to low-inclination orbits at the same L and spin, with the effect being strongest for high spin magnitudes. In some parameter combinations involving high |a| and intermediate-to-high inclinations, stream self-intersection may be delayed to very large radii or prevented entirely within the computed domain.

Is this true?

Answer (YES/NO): NO